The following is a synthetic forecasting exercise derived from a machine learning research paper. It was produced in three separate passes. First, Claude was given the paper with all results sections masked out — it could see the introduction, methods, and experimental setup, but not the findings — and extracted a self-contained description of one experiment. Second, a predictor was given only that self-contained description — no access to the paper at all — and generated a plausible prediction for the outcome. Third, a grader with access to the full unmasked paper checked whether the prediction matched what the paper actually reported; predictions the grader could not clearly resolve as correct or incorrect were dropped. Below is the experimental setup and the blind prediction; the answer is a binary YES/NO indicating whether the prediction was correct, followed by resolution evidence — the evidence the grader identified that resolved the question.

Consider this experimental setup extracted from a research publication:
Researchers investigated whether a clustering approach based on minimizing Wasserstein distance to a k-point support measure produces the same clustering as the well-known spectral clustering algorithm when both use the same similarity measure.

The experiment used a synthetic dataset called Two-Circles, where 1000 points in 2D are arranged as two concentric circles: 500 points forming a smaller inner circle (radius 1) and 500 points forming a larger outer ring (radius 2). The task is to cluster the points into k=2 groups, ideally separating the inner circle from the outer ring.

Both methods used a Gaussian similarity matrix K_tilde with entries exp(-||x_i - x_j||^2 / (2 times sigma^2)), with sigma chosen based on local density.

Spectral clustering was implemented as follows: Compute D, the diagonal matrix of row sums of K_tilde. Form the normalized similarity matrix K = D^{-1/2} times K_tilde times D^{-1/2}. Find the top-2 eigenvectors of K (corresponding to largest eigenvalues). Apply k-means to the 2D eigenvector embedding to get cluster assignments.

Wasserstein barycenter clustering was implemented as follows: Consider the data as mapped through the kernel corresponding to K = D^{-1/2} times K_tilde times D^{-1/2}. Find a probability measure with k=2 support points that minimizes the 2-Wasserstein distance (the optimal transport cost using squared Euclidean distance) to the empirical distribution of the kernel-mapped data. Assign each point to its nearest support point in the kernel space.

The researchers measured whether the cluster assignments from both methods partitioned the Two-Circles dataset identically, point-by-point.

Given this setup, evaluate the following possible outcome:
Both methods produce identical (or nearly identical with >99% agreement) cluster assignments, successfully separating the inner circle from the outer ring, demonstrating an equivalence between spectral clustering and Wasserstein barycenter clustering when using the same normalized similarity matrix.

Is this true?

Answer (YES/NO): YES